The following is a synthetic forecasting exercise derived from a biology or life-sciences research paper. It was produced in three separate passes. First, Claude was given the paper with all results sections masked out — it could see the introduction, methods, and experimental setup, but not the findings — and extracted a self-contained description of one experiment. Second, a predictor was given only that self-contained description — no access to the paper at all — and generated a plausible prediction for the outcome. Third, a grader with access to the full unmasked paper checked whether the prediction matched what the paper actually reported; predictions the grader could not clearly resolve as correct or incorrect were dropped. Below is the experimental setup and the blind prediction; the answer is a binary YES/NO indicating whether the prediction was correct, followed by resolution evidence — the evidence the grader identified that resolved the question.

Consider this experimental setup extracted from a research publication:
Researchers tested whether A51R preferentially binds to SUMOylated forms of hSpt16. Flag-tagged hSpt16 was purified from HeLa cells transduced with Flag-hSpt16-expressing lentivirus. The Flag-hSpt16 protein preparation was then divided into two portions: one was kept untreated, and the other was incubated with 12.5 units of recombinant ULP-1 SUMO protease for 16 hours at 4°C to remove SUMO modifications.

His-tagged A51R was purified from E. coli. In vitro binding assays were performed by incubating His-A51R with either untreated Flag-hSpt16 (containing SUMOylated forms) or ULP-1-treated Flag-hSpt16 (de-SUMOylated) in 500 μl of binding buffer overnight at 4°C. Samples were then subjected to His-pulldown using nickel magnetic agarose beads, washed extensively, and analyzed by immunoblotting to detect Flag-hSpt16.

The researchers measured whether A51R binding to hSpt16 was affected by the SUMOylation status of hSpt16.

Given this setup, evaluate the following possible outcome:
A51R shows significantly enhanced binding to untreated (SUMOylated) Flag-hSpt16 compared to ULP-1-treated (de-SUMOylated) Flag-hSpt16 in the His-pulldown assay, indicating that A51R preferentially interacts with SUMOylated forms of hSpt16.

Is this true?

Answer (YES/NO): YES